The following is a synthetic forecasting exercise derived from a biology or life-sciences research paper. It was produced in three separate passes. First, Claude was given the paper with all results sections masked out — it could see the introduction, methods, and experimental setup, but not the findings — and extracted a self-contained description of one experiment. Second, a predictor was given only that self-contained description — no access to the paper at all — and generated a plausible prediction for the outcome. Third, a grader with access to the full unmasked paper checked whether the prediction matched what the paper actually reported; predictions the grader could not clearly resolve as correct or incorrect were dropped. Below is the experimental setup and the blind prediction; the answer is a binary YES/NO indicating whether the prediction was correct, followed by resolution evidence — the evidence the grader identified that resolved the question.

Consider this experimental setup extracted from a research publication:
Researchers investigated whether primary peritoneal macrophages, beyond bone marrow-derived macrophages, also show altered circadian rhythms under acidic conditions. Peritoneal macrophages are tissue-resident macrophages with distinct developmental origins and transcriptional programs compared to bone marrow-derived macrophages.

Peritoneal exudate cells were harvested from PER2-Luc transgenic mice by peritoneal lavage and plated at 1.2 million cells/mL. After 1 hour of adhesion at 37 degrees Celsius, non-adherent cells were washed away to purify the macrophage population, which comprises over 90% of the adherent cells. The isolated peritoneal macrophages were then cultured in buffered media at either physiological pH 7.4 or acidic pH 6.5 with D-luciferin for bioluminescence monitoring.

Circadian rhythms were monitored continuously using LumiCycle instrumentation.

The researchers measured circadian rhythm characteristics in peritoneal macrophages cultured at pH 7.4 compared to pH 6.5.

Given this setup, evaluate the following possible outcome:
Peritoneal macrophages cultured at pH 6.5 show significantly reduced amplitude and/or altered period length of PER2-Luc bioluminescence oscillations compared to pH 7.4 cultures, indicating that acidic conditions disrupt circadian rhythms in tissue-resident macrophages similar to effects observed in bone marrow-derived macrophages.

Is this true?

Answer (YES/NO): NO